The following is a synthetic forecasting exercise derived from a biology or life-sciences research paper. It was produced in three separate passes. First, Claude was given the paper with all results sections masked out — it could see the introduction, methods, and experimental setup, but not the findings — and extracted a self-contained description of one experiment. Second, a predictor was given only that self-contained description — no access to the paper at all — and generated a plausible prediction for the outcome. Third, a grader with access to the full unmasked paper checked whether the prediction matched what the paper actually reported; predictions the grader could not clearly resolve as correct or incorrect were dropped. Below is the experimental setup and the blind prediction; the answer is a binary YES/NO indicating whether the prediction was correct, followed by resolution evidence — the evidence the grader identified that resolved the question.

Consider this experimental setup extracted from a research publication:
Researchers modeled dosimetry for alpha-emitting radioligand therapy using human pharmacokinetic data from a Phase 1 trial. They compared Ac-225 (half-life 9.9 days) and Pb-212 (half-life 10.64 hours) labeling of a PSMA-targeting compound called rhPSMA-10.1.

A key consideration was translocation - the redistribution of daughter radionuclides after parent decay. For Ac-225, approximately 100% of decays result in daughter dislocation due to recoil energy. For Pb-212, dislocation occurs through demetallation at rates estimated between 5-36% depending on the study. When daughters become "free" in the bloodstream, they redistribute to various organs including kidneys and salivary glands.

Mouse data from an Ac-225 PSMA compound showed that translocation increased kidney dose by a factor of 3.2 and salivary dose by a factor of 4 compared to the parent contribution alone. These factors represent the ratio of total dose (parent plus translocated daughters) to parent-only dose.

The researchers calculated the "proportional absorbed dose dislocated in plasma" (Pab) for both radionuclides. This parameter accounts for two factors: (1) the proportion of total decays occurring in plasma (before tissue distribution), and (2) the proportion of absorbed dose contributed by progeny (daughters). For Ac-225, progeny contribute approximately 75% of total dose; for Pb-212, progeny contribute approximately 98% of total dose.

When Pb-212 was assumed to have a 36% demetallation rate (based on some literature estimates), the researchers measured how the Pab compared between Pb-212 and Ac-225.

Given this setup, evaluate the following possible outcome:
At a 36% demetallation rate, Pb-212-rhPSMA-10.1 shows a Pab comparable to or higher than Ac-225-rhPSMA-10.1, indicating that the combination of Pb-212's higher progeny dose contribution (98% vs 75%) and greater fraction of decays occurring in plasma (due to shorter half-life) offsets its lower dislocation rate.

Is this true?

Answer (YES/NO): YES